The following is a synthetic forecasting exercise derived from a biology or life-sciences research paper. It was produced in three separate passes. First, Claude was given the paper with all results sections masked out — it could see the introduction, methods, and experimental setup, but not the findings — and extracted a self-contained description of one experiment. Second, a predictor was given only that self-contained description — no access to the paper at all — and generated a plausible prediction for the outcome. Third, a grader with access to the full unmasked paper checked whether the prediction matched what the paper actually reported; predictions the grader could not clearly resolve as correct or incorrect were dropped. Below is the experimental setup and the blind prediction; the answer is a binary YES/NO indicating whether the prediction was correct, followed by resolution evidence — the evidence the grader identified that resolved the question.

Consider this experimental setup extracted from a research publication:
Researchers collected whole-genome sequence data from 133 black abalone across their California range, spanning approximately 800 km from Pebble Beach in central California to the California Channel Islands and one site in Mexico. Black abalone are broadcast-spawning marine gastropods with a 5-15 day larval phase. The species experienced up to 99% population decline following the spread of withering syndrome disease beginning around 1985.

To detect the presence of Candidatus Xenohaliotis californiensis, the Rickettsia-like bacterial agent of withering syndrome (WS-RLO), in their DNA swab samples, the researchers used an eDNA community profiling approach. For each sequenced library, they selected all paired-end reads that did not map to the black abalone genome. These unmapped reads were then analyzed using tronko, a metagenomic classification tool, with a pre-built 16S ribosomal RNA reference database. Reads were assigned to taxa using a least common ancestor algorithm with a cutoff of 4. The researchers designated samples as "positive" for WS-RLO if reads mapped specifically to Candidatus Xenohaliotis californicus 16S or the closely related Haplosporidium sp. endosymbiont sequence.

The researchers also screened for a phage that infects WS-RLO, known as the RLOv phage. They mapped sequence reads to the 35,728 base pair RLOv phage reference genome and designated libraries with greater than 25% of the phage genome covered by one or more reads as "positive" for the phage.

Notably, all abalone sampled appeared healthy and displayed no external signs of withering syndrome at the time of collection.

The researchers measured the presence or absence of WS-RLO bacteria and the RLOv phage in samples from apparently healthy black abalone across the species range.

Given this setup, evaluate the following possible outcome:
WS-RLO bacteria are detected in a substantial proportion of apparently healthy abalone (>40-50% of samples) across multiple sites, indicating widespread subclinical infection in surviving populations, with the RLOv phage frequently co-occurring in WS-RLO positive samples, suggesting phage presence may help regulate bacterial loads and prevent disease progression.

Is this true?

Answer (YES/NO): NO